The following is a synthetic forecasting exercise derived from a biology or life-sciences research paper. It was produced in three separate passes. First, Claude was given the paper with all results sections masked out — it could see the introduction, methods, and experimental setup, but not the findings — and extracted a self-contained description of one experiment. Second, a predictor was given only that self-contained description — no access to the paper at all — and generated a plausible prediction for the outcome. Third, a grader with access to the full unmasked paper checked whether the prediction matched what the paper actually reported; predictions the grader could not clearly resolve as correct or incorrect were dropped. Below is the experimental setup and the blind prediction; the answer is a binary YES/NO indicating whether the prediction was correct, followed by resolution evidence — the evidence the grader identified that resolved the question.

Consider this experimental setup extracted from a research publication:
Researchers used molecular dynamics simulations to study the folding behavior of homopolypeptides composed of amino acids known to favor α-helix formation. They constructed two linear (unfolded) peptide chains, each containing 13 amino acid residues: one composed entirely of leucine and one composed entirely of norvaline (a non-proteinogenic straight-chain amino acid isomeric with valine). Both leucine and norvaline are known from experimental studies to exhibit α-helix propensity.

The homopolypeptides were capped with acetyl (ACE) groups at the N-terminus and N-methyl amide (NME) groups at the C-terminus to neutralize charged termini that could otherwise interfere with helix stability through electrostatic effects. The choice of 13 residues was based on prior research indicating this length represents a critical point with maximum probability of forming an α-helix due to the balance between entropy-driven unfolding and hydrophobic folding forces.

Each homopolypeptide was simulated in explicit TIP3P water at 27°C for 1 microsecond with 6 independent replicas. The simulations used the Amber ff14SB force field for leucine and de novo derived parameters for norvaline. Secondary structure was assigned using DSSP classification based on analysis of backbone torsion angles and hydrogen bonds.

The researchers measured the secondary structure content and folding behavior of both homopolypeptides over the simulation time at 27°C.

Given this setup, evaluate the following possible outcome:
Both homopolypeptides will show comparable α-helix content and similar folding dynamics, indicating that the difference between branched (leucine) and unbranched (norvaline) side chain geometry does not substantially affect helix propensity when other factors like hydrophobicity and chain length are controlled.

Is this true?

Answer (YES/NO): NO